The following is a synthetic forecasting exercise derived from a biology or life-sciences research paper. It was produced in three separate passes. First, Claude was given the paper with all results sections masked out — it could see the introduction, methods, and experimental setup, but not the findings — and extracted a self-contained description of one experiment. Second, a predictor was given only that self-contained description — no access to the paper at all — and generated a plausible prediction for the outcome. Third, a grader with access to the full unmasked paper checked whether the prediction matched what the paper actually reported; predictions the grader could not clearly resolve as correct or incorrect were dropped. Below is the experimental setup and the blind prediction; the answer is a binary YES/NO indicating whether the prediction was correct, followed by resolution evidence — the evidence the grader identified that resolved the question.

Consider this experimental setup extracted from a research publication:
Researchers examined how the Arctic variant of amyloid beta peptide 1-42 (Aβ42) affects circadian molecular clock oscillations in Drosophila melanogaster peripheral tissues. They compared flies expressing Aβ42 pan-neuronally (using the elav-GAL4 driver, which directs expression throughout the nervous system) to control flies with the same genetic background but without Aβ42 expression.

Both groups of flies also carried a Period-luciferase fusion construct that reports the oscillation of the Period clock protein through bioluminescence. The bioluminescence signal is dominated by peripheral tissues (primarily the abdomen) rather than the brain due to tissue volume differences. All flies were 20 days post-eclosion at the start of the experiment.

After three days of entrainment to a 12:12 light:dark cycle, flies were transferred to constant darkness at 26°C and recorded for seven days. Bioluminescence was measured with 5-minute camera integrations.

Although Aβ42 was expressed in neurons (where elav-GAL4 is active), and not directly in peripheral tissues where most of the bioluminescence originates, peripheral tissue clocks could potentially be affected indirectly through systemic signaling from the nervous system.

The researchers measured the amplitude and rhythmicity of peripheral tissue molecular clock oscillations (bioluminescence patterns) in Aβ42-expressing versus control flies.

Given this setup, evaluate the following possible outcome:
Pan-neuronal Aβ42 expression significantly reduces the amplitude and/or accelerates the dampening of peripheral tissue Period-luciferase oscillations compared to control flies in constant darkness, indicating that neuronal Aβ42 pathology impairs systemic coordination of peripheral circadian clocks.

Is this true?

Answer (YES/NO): YES